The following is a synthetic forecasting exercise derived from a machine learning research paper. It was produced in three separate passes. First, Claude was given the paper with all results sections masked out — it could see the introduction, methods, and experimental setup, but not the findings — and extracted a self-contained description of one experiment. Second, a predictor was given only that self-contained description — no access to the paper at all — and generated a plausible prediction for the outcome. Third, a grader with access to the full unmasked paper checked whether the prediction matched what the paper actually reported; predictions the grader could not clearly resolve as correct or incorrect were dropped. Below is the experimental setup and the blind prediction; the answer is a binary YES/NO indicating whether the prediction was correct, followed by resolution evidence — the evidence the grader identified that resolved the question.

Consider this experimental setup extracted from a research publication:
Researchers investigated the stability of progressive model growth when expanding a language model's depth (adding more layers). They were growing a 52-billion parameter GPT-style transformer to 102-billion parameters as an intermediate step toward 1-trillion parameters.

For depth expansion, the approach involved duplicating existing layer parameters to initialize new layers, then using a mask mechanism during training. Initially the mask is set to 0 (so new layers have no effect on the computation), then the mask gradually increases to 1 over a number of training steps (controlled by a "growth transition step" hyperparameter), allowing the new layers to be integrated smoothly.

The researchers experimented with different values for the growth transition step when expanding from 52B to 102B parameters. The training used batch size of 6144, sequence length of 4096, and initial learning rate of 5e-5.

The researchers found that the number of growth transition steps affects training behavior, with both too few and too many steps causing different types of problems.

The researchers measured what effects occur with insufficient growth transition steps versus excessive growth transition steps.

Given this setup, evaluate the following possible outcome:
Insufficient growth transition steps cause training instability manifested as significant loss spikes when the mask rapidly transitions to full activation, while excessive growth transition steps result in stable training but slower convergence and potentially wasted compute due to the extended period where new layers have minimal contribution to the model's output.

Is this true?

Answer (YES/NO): NO